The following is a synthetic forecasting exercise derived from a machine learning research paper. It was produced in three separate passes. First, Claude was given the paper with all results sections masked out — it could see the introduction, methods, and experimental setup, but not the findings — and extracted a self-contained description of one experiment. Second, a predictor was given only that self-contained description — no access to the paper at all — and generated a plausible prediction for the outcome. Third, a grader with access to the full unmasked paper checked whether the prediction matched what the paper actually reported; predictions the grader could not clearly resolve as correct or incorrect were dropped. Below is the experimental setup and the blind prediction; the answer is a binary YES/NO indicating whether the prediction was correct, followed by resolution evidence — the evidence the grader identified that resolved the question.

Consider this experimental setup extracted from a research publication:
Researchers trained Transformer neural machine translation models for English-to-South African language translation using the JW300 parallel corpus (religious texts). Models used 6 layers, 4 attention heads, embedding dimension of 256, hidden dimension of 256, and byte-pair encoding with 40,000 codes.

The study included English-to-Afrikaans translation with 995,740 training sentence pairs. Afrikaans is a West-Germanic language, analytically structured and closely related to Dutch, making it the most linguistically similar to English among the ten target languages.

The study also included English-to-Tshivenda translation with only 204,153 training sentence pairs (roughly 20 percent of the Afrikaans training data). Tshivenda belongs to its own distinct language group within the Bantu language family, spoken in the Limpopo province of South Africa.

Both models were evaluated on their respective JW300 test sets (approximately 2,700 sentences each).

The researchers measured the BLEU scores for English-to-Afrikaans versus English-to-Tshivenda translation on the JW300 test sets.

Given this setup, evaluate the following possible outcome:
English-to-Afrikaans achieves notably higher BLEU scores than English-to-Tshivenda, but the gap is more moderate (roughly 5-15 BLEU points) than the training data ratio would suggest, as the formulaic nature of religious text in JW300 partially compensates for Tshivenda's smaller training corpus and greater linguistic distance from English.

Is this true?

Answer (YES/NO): YES